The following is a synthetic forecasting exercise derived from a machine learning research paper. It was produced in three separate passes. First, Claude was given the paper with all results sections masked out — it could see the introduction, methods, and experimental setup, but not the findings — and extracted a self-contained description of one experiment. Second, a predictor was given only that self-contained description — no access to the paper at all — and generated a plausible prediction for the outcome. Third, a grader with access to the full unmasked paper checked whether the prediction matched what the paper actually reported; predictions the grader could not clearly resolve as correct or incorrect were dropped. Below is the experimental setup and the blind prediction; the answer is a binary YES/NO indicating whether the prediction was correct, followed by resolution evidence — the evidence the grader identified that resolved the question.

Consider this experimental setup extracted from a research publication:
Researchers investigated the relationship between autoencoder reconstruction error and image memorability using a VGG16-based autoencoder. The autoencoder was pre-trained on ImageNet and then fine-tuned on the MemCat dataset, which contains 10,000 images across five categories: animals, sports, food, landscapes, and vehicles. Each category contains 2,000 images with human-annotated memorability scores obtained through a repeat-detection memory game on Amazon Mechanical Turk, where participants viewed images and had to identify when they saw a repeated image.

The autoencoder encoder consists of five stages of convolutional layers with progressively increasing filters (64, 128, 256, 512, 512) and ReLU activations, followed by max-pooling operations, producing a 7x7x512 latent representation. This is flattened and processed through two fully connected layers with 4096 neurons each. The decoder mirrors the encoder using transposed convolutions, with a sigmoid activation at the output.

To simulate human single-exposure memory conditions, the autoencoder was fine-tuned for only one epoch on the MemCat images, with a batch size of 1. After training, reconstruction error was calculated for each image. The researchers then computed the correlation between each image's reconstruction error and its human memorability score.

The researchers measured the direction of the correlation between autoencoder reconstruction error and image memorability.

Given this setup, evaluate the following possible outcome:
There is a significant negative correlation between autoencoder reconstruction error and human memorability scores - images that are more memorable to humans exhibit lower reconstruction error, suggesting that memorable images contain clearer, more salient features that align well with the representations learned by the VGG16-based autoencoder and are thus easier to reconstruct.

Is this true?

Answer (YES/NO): NO